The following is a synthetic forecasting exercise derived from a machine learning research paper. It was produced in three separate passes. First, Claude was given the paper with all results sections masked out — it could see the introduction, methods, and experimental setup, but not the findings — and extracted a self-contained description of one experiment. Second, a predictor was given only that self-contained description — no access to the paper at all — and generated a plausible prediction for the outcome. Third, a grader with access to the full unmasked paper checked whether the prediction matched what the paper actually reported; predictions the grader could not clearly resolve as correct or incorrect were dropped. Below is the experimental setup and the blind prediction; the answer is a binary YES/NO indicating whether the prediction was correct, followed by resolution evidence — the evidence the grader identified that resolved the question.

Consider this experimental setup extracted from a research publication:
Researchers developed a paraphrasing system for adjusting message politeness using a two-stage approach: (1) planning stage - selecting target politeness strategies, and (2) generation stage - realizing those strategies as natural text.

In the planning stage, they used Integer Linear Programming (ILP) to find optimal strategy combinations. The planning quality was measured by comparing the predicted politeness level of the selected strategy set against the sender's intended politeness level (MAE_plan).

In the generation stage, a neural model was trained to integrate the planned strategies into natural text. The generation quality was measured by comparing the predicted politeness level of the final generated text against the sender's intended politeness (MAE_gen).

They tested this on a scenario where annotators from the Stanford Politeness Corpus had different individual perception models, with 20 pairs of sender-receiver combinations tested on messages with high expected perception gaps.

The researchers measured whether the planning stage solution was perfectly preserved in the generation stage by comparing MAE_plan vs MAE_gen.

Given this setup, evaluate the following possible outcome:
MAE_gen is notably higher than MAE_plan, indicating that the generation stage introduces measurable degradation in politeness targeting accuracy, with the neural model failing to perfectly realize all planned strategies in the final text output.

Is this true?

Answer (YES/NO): YES